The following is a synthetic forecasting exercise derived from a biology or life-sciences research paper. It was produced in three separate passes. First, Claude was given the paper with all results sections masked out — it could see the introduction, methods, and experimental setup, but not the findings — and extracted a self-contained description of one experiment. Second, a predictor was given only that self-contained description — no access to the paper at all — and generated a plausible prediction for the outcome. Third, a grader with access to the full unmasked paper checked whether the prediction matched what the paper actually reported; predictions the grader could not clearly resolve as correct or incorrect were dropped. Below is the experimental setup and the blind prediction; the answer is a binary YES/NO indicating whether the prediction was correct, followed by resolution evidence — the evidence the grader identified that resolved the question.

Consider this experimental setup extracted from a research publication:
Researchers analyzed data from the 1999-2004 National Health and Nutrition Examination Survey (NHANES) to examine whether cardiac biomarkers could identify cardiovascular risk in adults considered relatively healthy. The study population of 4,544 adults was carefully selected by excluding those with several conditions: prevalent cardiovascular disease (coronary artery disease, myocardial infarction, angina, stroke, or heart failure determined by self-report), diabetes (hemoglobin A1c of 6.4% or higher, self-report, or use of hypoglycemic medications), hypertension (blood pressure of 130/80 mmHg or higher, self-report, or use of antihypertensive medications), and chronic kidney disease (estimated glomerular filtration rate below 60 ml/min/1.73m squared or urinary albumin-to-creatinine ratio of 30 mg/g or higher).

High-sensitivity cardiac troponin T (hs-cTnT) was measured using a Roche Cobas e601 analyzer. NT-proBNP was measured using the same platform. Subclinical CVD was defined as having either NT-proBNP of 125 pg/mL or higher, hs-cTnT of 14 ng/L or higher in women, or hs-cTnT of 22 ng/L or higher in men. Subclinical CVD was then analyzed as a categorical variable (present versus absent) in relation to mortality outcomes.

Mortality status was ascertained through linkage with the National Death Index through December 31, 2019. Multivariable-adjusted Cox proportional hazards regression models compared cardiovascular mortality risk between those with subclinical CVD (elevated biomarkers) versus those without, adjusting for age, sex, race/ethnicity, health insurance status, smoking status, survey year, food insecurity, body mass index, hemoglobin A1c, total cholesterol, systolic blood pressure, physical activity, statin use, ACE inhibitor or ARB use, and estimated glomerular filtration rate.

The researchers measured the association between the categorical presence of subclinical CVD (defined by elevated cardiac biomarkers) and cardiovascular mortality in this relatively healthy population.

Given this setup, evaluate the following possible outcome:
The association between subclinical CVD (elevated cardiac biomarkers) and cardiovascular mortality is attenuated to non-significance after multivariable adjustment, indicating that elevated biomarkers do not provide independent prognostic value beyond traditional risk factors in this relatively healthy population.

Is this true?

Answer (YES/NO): NO